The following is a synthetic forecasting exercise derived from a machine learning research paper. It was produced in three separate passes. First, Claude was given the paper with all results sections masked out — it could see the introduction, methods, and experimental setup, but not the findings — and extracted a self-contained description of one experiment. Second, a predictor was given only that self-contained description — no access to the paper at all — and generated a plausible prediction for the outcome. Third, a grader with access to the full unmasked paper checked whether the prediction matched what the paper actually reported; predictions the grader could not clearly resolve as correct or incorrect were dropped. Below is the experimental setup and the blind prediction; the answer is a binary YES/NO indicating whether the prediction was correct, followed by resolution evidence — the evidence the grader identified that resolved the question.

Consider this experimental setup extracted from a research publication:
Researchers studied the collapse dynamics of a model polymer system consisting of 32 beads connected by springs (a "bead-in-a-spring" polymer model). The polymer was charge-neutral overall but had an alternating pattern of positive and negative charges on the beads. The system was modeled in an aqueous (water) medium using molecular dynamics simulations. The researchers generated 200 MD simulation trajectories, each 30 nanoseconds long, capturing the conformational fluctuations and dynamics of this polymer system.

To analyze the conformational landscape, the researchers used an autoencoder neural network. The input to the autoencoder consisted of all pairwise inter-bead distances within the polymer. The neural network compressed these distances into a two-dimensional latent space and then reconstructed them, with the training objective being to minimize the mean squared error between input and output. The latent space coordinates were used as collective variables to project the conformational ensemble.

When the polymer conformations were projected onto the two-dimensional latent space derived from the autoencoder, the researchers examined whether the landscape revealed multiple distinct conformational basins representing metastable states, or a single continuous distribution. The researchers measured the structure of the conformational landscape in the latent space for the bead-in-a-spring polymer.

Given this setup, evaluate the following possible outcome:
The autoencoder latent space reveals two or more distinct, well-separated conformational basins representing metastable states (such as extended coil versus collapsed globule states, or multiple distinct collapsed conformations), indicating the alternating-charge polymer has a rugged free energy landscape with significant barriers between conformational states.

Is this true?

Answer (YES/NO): YES